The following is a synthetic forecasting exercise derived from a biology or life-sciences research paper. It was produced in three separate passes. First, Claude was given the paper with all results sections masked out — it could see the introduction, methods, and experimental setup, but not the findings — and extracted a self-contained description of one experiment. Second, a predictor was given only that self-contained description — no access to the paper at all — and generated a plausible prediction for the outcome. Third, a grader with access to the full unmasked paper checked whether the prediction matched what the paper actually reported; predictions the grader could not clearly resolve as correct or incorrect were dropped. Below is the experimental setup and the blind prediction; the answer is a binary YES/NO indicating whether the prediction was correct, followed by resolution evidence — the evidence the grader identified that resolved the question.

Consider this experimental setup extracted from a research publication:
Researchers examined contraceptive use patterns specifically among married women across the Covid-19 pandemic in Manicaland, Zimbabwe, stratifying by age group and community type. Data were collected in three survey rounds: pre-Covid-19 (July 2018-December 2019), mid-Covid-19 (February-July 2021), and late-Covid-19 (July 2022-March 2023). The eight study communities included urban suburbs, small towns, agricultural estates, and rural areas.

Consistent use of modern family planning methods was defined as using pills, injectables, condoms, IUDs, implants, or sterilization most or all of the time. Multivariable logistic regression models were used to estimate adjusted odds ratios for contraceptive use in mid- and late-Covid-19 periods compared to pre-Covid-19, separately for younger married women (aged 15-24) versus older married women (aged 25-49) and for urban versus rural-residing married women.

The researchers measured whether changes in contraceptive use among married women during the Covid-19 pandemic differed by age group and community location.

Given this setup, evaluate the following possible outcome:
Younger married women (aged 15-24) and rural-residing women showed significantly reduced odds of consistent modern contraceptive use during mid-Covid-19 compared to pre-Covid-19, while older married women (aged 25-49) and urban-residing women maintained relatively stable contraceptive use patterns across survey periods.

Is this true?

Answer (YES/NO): NO